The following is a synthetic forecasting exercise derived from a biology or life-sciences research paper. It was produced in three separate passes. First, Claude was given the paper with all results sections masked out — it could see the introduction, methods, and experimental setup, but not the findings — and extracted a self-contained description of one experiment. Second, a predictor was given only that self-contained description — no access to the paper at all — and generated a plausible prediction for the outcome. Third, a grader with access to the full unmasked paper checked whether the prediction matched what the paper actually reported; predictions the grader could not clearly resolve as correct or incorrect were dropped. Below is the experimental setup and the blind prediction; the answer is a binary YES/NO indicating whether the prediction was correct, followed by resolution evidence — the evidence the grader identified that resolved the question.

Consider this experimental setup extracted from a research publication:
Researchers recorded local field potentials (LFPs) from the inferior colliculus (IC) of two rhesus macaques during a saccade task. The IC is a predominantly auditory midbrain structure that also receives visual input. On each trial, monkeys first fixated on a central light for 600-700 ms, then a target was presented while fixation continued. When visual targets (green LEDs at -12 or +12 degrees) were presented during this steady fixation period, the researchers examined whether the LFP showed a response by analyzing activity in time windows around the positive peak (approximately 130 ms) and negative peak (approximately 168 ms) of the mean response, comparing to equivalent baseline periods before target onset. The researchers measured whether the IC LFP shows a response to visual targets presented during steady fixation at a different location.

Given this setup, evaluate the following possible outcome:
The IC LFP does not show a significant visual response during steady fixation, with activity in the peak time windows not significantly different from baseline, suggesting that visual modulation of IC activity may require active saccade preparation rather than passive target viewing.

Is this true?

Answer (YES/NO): NO